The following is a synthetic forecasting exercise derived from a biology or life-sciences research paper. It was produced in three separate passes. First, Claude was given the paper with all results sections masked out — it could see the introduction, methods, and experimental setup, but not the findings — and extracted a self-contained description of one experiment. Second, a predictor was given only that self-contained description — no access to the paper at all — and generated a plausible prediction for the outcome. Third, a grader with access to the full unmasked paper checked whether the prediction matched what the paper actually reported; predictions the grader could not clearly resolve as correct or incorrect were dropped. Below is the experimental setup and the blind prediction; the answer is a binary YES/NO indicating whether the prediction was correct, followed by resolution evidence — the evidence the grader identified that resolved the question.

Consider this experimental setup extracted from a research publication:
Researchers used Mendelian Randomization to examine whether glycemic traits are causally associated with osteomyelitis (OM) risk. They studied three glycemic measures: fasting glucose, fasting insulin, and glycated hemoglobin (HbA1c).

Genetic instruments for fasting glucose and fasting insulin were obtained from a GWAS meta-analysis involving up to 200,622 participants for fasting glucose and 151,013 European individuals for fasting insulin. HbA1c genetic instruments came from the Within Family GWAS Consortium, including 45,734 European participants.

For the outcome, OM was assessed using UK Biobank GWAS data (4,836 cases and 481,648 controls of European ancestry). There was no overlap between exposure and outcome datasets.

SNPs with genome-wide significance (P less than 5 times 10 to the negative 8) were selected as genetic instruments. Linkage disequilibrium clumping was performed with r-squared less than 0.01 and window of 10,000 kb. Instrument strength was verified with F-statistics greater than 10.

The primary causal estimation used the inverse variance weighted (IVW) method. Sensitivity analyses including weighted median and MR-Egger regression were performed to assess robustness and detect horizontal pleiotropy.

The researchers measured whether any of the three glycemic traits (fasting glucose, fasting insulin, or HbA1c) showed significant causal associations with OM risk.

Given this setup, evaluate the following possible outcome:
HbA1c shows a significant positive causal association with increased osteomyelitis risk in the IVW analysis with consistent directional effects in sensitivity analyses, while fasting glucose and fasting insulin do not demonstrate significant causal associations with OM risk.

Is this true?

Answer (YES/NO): NO